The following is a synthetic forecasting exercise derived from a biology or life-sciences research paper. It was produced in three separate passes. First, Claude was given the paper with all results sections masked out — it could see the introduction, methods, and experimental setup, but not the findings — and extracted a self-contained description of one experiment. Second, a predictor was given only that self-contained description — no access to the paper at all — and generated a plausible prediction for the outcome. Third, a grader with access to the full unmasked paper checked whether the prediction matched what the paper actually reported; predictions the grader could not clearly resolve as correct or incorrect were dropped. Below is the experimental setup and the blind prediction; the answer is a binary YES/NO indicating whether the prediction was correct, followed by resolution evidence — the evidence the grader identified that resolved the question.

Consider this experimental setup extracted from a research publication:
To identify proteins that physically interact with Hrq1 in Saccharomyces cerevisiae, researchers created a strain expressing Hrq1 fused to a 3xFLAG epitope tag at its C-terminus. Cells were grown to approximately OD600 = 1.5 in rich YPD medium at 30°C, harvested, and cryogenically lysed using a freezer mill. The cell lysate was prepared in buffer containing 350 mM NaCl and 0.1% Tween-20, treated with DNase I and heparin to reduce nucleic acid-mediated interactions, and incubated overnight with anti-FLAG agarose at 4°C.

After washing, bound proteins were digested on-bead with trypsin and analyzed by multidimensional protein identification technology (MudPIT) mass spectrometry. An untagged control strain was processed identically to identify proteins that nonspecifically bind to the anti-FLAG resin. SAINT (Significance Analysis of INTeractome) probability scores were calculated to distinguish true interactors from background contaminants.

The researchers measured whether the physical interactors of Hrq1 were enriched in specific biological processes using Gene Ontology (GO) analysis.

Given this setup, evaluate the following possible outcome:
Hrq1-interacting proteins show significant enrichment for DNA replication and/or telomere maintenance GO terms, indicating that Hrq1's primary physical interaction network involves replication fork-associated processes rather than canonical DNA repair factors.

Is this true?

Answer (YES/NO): NO